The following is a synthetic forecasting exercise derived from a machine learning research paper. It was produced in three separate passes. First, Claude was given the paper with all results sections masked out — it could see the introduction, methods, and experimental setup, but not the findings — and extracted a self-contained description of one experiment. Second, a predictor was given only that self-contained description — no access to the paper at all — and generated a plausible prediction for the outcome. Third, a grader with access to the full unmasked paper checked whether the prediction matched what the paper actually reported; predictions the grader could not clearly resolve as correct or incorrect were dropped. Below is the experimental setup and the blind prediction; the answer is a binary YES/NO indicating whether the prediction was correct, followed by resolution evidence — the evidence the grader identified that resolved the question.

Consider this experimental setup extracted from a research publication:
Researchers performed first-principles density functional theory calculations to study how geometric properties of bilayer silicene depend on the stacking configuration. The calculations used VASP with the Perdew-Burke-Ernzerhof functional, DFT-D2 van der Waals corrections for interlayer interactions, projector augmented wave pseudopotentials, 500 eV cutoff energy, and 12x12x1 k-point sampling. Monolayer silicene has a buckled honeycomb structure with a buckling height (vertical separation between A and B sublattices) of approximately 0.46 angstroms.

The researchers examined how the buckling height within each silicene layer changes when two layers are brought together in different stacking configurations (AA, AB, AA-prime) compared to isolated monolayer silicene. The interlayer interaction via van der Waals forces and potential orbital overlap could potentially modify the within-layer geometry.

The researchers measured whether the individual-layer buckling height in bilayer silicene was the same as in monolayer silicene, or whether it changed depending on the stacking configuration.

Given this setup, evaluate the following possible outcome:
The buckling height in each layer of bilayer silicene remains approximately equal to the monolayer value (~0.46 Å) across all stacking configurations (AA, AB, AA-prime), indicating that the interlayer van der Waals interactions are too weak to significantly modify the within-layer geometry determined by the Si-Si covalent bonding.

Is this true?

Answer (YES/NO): NO